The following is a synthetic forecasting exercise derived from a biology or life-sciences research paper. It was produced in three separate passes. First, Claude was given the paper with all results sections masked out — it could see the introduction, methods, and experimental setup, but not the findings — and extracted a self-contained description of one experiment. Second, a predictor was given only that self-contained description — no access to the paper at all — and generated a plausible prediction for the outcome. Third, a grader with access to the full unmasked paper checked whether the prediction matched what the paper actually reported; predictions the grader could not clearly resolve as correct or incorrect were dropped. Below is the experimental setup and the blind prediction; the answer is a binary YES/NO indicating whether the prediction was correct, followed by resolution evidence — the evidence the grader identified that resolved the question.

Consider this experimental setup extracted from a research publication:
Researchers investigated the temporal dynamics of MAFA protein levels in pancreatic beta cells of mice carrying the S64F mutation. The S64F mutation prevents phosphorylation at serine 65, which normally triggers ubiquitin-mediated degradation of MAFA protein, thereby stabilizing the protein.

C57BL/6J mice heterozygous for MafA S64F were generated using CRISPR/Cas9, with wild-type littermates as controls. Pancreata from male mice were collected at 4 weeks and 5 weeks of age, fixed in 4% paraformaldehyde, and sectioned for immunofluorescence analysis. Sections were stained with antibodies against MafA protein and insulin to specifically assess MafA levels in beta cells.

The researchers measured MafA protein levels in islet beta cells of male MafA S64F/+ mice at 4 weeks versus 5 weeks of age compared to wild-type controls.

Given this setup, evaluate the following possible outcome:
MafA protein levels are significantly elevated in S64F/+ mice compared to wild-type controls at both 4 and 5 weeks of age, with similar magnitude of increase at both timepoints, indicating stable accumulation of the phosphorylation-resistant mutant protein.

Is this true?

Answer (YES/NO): NO